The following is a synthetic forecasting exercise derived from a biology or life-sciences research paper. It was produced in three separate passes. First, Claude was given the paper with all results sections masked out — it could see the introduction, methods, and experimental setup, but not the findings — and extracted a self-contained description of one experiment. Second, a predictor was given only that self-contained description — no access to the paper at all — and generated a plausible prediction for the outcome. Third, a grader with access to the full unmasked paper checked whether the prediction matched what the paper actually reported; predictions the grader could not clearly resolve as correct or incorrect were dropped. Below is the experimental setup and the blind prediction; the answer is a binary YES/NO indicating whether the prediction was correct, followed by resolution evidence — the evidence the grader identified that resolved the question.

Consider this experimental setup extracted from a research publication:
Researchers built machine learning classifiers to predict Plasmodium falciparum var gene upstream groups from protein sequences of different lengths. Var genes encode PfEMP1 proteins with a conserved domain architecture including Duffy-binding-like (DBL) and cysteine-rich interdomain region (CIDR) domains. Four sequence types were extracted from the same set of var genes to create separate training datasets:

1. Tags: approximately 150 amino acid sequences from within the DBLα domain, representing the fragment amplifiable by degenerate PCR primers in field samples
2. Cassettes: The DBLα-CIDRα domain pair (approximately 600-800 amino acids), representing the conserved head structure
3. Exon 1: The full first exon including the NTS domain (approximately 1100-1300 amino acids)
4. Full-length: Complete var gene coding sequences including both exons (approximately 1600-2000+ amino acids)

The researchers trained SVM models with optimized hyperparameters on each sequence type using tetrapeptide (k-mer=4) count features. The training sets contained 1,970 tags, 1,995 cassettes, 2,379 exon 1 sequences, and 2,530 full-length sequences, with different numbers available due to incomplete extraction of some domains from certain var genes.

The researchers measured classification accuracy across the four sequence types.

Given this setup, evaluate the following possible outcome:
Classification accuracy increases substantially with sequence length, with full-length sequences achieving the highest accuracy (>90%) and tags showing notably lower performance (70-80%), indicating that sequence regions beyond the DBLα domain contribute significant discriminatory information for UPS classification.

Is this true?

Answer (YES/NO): NO